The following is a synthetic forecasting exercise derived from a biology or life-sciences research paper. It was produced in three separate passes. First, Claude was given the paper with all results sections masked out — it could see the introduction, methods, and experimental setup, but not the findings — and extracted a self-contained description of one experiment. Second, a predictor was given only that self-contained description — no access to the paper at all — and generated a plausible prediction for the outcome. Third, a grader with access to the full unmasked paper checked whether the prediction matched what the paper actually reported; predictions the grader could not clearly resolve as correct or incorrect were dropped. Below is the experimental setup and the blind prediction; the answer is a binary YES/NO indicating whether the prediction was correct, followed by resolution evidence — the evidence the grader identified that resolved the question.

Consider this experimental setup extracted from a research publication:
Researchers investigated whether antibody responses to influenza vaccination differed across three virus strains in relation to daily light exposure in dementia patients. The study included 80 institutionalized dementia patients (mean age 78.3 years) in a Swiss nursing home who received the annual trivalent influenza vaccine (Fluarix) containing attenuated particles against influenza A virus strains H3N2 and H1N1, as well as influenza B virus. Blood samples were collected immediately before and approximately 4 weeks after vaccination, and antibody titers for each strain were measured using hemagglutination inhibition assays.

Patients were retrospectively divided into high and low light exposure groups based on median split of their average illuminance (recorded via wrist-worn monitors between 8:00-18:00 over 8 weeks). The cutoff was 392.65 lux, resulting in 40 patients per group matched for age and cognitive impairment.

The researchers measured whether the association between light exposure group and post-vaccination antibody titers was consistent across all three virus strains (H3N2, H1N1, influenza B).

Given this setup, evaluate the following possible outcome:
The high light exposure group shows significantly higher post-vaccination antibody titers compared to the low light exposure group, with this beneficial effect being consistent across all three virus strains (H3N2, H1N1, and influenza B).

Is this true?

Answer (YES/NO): NO